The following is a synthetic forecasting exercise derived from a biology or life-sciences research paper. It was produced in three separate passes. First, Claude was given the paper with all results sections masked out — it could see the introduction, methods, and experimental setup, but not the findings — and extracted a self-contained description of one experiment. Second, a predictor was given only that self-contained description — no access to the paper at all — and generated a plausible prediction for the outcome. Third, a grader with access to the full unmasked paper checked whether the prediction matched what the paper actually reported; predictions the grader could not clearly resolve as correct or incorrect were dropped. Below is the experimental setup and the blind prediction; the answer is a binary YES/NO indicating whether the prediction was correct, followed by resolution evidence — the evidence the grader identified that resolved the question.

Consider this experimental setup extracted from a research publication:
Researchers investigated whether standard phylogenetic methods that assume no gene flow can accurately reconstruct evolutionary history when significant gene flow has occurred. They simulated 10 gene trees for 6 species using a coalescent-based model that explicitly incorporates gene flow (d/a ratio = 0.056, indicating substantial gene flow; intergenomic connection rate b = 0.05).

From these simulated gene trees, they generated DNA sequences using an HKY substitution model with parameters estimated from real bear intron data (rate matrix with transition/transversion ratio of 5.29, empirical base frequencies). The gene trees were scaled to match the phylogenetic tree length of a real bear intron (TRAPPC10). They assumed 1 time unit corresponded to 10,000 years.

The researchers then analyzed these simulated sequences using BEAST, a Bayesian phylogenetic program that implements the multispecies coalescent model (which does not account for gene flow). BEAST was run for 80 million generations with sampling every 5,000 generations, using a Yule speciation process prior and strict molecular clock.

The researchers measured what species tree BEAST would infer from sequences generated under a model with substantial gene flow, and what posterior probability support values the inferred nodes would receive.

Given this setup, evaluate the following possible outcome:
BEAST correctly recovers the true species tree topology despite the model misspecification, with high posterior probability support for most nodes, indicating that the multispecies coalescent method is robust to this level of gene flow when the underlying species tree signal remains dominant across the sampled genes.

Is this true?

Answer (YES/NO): NO